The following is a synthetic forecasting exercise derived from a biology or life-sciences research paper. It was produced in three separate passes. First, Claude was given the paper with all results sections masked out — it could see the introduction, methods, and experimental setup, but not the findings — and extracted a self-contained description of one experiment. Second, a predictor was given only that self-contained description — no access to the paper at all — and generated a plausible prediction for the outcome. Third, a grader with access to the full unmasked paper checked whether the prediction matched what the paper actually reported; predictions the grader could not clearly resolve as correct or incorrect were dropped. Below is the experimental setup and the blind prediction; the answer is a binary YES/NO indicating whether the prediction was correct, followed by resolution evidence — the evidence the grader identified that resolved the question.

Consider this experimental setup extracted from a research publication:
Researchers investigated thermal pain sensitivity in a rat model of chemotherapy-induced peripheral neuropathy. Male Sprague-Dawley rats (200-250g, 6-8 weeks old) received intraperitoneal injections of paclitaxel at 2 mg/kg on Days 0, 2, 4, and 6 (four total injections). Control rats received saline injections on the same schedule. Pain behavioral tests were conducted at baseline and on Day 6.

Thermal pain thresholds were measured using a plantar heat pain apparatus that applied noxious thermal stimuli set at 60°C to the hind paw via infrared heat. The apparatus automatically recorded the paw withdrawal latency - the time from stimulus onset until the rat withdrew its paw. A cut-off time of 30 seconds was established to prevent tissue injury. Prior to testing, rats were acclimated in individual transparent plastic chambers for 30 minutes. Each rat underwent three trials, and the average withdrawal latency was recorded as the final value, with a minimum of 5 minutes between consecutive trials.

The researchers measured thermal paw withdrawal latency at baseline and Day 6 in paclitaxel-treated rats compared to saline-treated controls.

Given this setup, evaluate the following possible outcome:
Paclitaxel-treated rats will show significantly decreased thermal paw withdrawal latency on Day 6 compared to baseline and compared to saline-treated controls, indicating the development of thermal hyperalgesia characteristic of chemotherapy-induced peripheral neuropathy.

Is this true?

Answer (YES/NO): YES